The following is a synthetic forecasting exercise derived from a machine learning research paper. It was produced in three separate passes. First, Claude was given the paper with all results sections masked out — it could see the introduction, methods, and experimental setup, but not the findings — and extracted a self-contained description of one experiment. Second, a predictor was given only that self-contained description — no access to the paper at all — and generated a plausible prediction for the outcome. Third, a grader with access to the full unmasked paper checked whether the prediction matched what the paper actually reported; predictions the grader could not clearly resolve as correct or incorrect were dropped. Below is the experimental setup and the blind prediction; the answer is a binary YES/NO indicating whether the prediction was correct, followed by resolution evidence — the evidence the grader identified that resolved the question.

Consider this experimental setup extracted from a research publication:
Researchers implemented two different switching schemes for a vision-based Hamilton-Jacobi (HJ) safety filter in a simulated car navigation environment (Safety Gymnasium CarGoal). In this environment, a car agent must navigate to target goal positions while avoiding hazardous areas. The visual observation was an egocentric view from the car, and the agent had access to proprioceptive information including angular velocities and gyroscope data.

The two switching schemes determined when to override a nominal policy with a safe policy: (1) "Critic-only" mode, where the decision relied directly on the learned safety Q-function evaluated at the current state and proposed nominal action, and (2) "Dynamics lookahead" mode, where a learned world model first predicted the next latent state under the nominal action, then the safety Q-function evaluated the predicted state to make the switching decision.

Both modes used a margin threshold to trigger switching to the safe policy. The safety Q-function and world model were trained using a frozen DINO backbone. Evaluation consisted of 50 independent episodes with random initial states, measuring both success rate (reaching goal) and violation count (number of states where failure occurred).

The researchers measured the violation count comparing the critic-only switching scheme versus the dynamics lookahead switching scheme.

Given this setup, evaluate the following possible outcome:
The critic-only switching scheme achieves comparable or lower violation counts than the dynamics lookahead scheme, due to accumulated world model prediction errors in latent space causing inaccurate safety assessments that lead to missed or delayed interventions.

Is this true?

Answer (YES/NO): NO